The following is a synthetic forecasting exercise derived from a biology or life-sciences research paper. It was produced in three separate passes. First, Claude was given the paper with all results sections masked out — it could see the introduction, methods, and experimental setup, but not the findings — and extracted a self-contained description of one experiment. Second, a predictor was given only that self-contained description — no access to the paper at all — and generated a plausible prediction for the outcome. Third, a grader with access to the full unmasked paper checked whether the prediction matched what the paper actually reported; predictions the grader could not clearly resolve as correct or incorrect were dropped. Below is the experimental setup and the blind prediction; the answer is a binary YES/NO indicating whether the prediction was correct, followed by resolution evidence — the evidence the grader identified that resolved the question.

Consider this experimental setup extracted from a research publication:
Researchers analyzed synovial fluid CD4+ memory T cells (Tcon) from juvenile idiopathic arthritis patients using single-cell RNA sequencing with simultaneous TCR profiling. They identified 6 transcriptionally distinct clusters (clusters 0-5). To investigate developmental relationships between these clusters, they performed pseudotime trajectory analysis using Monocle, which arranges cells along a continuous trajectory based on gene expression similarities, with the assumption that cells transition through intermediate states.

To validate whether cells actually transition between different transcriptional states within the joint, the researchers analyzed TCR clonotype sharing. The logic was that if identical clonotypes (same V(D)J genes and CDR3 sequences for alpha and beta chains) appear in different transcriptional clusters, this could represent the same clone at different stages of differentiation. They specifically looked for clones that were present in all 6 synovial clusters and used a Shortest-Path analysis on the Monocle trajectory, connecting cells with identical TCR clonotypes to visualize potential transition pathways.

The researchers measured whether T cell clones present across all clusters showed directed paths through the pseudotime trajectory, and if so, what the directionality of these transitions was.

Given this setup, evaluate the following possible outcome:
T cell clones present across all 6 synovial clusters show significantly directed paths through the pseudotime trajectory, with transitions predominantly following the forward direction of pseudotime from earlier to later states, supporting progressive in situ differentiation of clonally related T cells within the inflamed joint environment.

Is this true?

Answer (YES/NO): YES